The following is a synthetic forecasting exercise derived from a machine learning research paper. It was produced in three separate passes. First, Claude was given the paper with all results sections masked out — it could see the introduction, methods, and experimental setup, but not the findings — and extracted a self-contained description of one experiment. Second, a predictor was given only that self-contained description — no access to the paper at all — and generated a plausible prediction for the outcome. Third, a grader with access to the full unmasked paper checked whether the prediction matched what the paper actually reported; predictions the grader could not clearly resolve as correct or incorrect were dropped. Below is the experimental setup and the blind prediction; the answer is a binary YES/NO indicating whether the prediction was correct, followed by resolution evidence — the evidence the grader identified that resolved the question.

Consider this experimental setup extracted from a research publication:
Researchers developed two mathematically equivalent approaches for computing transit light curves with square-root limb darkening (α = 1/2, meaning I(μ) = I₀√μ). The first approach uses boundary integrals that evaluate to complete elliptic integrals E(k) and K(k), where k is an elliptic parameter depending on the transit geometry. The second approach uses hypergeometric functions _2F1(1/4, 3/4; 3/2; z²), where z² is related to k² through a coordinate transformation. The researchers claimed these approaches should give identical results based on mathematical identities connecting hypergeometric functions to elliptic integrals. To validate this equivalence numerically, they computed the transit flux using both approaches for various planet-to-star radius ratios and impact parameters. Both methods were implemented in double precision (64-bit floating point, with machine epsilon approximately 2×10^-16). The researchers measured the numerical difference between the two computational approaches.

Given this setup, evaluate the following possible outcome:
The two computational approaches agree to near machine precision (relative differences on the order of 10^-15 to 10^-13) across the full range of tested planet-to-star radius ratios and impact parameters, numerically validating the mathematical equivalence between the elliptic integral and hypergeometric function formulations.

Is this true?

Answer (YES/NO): YES